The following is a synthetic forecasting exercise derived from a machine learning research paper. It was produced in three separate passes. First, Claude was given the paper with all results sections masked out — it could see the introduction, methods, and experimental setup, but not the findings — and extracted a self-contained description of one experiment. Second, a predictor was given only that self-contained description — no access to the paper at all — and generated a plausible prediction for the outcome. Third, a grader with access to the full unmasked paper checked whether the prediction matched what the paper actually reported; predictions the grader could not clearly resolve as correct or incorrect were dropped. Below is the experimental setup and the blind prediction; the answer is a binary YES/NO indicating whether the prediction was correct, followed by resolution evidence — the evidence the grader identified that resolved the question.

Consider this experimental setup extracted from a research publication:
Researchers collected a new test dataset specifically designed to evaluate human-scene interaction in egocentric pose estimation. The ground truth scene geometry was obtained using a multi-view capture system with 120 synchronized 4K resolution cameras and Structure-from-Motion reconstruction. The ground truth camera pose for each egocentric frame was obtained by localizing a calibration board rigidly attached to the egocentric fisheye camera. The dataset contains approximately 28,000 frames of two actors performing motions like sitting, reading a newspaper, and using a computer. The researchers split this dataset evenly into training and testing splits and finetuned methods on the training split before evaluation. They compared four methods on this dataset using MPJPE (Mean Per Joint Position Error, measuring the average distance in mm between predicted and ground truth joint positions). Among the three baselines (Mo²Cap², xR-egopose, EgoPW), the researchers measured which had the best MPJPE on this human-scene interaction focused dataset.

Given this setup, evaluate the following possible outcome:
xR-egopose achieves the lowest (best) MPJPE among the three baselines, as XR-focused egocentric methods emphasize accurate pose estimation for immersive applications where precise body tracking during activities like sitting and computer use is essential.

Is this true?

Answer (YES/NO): NO